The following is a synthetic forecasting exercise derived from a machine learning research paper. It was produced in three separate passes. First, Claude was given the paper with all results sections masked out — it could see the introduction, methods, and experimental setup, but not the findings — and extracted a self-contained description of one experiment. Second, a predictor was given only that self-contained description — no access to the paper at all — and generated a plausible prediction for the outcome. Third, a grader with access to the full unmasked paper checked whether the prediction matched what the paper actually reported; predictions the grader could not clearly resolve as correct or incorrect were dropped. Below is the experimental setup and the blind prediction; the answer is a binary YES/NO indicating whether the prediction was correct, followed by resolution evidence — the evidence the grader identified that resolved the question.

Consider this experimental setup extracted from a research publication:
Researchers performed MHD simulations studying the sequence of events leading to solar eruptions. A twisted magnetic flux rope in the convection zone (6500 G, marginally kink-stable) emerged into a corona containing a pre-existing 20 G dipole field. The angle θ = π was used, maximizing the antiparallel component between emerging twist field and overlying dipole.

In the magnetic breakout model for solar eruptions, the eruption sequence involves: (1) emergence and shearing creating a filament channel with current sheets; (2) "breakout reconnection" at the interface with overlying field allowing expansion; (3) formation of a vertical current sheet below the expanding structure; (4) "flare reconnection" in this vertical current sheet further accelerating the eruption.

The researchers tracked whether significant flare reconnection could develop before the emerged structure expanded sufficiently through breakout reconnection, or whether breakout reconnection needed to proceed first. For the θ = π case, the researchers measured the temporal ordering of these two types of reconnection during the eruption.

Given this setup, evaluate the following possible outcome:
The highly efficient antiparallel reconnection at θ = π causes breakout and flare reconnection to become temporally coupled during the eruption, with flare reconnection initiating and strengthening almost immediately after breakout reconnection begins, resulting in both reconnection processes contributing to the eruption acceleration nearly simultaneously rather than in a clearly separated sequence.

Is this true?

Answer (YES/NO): NO